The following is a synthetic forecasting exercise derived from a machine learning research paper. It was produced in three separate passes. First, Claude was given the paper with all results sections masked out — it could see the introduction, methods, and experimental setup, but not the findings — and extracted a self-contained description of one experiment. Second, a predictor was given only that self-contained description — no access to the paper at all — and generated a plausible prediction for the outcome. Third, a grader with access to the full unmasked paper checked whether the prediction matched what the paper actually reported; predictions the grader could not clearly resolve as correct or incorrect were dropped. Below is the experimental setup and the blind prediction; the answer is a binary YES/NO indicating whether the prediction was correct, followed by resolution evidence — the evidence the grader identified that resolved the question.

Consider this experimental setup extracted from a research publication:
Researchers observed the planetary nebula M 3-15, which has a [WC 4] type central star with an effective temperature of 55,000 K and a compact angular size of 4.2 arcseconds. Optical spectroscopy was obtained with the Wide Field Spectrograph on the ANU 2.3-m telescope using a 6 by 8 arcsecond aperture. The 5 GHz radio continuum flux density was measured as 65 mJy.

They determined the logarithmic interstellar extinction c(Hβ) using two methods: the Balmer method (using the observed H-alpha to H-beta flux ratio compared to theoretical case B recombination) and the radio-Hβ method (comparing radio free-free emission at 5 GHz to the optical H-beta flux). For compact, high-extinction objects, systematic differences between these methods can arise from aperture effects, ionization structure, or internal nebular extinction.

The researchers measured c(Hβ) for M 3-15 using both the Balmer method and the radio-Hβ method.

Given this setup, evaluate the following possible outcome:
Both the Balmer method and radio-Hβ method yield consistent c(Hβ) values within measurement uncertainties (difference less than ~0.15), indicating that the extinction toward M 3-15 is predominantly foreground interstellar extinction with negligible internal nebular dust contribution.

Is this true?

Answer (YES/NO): NO